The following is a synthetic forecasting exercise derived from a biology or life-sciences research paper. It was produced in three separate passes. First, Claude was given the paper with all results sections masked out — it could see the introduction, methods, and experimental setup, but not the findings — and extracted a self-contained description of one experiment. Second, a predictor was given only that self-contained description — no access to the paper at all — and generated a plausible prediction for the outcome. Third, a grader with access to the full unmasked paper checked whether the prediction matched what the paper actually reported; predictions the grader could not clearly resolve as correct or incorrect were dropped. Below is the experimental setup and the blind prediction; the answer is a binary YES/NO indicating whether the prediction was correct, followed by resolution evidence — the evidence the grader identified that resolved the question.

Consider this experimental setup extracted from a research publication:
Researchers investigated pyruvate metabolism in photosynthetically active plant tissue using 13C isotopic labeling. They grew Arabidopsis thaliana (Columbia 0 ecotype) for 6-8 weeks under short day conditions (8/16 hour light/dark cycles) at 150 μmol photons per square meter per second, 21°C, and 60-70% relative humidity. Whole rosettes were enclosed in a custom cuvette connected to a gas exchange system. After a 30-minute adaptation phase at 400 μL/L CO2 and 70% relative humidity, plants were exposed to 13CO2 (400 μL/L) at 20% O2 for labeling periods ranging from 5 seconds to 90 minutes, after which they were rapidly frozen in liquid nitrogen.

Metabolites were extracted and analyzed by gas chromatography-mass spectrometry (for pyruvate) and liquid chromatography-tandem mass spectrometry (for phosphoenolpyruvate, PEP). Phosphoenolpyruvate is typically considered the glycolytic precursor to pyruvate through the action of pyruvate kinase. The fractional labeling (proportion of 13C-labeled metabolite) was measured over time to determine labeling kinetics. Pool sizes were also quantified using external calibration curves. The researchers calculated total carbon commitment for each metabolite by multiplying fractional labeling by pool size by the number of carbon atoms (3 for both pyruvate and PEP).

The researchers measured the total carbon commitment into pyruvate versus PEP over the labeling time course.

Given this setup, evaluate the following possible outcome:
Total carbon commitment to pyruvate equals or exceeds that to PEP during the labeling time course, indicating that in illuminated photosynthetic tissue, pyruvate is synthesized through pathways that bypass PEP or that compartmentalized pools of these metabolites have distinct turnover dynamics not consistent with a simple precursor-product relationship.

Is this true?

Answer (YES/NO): YES